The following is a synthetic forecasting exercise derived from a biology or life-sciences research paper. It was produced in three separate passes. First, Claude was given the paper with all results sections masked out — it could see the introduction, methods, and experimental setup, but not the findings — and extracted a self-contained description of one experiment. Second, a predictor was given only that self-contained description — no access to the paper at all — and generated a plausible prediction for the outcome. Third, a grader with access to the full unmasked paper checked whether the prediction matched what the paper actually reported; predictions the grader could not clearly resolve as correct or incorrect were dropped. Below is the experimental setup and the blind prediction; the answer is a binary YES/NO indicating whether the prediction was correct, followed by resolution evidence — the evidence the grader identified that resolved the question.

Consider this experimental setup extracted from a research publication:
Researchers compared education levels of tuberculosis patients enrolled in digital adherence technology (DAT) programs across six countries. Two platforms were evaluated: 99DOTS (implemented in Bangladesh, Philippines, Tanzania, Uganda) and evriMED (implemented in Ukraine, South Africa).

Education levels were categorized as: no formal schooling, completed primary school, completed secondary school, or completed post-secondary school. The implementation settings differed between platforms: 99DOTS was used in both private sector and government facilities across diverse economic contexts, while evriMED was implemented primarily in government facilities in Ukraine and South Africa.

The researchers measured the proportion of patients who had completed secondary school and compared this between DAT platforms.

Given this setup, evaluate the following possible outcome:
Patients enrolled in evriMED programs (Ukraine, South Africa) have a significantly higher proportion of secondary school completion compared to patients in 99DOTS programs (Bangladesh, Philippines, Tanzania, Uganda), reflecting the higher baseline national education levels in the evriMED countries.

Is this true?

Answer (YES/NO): YES